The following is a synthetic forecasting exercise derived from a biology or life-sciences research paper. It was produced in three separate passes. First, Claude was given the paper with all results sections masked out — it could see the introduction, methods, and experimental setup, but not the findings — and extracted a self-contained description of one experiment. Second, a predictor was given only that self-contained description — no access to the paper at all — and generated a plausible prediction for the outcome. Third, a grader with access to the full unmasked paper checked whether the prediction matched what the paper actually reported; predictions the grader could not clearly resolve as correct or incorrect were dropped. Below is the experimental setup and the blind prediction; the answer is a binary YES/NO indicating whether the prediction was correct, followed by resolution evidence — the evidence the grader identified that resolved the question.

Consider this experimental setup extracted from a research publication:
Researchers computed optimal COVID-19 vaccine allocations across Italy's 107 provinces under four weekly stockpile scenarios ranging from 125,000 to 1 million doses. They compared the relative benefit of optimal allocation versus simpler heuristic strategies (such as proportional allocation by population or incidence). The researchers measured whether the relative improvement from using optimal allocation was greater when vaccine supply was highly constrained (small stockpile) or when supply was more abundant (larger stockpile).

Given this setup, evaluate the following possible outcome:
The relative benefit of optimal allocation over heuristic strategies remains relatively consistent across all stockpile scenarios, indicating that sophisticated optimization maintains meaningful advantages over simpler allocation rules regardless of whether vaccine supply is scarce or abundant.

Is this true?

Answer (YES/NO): NO